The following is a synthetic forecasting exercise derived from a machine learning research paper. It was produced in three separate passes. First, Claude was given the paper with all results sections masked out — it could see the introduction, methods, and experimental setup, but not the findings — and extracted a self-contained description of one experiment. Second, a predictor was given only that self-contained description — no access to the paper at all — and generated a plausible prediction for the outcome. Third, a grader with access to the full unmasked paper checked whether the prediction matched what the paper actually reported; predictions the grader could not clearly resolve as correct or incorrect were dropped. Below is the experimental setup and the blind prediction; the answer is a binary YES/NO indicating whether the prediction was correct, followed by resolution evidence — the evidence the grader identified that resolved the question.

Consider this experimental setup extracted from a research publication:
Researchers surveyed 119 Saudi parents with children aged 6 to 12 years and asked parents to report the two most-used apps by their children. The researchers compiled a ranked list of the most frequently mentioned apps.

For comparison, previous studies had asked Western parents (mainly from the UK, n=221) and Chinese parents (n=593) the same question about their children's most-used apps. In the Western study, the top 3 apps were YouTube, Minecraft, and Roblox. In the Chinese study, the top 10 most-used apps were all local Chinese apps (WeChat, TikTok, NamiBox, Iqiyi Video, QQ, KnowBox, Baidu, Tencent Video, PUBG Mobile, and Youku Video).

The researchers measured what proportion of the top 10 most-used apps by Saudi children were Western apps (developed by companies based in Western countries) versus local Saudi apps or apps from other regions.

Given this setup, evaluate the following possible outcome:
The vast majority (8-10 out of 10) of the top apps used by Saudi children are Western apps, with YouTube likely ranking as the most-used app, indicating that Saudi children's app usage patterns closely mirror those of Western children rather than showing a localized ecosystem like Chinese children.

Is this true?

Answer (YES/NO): YES